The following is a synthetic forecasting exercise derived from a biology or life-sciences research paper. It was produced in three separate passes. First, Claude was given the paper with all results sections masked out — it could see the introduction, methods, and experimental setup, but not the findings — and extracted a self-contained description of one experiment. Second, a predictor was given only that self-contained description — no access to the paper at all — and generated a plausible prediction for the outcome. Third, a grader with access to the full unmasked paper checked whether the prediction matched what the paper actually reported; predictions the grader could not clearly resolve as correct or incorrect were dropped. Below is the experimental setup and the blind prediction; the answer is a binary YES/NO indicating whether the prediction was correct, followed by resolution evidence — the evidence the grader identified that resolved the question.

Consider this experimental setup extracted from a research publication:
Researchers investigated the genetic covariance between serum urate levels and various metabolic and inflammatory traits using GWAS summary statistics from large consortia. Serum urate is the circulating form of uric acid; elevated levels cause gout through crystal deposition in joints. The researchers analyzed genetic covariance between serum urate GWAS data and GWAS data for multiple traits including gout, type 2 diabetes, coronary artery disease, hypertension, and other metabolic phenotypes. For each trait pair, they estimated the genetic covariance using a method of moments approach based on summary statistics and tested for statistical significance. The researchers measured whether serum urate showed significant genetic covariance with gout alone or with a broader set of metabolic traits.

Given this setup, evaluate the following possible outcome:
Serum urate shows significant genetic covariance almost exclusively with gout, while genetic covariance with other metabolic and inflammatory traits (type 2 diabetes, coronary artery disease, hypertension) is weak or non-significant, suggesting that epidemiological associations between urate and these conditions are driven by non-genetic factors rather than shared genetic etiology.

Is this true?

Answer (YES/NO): NO